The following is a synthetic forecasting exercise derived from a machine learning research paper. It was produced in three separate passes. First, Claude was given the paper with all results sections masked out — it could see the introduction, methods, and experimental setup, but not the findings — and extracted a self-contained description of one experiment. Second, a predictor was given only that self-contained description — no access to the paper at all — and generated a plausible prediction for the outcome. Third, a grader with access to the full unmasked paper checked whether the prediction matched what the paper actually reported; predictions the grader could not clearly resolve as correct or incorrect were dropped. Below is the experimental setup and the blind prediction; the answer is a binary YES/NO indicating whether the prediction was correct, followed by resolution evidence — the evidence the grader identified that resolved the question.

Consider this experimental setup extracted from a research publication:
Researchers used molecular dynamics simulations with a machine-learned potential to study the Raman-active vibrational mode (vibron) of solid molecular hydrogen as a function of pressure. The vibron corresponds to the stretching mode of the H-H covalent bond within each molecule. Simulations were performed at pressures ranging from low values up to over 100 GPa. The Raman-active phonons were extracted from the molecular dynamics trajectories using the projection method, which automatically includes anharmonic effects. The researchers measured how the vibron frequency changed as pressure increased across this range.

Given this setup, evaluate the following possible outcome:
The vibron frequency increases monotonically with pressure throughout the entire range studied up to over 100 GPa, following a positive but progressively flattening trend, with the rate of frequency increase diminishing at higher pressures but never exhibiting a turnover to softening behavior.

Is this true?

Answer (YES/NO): NO